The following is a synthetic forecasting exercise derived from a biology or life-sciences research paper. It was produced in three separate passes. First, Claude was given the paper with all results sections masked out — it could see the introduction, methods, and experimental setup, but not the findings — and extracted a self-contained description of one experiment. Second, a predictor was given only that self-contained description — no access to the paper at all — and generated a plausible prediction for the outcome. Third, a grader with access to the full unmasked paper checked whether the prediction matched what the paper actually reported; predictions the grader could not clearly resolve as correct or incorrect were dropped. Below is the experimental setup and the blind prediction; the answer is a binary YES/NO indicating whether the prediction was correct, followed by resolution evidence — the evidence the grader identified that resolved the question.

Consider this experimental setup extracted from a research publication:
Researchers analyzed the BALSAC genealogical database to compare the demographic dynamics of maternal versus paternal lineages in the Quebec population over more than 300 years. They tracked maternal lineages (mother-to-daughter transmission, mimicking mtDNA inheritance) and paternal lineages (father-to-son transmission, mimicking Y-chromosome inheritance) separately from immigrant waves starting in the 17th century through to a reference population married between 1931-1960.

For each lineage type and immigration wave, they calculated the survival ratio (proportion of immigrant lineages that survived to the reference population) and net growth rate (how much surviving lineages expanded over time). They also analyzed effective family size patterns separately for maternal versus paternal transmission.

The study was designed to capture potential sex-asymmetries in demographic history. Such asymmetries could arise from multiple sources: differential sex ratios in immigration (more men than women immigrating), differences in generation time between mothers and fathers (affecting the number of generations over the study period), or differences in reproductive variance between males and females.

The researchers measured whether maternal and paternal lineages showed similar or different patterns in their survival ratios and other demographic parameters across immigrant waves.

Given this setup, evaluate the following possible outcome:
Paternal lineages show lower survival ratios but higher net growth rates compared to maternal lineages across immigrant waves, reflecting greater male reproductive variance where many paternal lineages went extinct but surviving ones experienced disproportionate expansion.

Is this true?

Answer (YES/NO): NO